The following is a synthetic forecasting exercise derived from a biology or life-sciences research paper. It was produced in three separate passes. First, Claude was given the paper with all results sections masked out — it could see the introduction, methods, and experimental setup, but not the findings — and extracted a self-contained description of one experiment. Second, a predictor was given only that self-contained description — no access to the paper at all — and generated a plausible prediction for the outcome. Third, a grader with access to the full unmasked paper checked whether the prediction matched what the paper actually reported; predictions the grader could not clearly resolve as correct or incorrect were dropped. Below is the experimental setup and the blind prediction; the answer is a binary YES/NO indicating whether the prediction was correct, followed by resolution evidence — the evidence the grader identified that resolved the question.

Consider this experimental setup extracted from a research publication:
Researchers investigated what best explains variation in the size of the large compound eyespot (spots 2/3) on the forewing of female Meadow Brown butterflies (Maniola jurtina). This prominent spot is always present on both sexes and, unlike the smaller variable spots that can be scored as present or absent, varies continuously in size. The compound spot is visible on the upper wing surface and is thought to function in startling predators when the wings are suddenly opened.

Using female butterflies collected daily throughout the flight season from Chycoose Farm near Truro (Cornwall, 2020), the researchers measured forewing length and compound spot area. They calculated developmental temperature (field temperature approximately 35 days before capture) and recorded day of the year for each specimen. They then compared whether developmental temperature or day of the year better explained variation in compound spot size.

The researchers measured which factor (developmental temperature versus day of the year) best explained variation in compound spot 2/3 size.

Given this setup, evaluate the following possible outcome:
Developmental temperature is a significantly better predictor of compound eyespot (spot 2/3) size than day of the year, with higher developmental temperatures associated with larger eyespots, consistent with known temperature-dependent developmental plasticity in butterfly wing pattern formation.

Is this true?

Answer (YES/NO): NO